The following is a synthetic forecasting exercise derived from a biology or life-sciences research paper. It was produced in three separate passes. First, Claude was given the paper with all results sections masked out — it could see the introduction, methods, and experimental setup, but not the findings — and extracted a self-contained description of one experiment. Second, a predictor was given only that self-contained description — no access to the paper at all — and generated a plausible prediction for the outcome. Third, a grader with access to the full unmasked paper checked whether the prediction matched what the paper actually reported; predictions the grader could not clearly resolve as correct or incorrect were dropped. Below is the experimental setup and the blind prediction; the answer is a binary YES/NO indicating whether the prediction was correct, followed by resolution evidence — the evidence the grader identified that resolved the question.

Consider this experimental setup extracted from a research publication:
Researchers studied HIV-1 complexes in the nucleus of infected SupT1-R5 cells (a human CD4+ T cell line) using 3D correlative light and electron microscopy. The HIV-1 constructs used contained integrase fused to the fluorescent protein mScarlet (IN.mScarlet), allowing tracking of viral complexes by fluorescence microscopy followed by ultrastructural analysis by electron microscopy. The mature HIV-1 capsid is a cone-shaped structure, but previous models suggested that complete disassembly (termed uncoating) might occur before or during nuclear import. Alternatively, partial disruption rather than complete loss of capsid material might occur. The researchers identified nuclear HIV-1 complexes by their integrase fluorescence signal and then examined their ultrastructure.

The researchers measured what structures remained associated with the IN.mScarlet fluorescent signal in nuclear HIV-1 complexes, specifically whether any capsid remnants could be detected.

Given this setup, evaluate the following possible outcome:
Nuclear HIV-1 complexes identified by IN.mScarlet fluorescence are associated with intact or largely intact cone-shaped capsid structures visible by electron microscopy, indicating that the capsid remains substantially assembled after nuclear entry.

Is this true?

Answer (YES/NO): NO